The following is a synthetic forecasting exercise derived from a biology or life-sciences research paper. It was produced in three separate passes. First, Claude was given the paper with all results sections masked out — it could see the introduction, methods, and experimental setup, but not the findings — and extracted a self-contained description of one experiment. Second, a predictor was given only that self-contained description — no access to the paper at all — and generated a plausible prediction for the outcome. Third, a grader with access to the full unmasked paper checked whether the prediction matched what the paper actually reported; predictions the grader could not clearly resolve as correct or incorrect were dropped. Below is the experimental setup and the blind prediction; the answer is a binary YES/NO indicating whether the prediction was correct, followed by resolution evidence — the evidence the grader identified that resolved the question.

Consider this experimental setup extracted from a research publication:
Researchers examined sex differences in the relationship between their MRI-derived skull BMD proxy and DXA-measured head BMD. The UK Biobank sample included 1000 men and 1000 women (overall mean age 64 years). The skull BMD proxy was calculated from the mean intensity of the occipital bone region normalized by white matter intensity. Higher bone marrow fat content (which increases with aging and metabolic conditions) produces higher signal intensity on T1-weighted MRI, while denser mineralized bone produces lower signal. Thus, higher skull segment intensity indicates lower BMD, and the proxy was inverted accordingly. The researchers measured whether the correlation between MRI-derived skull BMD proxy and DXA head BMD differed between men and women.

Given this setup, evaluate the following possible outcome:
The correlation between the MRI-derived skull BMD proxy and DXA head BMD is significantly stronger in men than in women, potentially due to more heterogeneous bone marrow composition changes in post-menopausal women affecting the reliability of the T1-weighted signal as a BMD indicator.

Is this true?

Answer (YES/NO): NO